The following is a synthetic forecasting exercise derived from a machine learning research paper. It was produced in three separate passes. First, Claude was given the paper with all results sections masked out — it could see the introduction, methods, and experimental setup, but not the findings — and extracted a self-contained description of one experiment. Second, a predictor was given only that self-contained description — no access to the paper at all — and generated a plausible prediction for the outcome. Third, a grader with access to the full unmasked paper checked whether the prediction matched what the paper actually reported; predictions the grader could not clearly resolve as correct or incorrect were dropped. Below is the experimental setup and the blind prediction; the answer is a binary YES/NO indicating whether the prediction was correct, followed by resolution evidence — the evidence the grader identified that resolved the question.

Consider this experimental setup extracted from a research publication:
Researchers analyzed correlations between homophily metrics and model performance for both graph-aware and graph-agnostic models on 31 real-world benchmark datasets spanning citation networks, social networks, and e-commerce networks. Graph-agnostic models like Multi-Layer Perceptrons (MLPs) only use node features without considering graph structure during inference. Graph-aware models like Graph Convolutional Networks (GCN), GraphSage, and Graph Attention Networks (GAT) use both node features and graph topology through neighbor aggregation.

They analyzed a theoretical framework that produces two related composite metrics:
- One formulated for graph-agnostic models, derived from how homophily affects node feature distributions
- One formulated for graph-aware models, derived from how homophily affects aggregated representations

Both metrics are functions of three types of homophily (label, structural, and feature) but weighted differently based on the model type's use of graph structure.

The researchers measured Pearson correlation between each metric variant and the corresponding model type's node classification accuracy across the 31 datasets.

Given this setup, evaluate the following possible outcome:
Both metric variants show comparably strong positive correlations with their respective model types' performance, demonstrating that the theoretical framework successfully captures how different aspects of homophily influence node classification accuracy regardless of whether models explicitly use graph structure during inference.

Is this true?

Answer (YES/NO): NO